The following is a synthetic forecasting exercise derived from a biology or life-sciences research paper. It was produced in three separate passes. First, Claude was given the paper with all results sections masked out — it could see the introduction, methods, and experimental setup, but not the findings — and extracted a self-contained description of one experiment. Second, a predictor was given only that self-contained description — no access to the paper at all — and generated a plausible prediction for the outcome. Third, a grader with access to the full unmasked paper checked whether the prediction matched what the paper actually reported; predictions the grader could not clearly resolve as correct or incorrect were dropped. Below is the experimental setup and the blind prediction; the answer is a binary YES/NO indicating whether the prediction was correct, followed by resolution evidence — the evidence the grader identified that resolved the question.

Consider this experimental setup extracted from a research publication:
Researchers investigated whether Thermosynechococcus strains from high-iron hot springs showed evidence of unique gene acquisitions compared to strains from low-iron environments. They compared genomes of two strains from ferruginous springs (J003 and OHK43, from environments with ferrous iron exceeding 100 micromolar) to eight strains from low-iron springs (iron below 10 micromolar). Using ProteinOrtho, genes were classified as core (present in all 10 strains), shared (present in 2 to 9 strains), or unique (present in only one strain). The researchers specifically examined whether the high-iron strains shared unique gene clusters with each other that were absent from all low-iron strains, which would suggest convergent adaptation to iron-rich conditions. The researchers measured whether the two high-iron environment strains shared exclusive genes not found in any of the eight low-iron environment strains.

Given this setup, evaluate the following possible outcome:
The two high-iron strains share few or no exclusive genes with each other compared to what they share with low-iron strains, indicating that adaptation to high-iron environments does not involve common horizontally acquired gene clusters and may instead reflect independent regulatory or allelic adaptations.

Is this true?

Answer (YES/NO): YES